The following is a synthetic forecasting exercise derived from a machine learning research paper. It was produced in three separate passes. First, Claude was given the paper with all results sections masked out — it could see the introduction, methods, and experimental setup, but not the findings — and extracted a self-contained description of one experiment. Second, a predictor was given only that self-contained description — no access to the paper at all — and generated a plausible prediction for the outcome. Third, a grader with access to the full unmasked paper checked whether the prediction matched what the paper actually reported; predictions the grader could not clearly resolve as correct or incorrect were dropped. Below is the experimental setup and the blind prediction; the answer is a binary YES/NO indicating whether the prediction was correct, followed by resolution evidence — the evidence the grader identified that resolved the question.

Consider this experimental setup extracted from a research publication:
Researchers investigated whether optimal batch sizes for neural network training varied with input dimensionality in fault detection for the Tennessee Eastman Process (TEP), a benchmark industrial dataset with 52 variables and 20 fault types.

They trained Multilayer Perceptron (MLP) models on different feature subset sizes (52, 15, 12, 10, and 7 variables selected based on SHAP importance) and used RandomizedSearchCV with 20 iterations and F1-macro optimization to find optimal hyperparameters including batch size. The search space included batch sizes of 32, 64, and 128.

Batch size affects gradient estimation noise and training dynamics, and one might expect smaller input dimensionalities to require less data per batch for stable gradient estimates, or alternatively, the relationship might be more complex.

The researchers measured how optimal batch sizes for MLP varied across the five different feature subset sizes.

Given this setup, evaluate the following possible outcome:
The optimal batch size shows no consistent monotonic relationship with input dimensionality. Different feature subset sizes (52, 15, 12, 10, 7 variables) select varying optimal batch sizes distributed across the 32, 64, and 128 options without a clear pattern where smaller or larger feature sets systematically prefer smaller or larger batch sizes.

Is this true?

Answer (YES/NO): NO